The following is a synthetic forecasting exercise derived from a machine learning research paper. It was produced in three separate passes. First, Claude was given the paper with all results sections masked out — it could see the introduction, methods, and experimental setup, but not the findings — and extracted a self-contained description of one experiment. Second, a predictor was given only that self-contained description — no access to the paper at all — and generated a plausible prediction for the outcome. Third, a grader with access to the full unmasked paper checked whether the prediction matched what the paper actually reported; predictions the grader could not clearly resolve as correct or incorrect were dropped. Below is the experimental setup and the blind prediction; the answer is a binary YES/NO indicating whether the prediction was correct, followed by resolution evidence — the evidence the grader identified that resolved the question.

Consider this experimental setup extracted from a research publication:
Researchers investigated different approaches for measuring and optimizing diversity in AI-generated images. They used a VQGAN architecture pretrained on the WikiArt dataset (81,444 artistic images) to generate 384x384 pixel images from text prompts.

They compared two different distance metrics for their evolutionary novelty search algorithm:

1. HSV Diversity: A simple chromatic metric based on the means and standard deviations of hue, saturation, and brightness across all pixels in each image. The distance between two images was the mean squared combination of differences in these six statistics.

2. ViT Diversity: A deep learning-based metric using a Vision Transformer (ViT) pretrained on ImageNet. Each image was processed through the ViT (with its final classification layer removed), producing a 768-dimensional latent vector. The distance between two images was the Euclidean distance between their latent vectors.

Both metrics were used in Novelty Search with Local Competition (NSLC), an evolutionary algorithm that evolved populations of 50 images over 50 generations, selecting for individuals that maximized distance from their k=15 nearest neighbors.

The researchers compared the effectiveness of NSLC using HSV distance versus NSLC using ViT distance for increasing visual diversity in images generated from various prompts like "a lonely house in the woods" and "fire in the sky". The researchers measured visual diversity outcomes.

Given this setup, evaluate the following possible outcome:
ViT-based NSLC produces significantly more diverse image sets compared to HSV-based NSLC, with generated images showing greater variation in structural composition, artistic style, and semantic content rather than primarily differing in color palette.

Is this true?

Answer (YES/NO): NO